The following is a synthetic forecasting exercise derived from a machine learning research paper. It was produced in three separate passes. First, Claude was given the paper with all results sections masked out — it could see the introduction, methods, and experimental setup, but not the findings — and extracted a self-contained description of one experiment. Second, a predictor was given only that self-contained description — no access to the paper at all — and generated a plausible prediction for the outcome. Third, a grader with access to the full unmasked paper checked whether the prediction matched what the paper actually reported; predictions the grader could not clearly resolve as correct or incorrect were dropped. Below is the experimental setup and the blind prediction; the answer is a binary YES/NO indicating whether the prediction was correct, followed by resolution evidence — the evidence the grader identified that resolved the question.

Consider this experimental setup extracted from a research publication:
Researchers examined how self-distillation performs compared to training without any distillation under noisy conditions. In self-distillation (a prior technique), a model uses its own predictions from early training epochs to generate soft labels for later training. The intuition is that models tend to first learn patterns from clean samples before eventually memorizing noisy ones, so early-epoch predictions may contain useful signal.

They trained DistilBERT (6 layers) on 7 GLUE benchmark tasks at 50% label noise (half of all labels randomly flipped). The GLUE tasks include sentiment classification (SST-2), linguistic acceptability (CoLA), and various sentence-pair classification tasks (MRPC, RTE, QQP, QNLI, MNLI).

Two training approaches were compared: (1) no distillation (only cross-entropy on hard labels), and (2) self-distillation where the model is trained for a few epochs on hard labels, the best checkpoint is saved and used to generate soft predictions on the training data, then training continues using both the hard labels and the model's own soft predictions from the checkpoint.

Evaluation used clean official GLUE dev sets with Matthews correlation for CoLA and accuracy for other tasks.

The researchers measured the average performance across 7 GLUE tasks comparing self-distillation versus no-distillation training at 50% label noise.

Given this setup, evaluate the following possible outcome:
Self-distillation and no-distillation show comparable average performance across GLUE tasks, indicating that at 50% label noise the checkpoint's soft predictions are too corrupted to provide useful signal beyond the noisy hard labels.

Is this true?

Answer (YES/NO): NO